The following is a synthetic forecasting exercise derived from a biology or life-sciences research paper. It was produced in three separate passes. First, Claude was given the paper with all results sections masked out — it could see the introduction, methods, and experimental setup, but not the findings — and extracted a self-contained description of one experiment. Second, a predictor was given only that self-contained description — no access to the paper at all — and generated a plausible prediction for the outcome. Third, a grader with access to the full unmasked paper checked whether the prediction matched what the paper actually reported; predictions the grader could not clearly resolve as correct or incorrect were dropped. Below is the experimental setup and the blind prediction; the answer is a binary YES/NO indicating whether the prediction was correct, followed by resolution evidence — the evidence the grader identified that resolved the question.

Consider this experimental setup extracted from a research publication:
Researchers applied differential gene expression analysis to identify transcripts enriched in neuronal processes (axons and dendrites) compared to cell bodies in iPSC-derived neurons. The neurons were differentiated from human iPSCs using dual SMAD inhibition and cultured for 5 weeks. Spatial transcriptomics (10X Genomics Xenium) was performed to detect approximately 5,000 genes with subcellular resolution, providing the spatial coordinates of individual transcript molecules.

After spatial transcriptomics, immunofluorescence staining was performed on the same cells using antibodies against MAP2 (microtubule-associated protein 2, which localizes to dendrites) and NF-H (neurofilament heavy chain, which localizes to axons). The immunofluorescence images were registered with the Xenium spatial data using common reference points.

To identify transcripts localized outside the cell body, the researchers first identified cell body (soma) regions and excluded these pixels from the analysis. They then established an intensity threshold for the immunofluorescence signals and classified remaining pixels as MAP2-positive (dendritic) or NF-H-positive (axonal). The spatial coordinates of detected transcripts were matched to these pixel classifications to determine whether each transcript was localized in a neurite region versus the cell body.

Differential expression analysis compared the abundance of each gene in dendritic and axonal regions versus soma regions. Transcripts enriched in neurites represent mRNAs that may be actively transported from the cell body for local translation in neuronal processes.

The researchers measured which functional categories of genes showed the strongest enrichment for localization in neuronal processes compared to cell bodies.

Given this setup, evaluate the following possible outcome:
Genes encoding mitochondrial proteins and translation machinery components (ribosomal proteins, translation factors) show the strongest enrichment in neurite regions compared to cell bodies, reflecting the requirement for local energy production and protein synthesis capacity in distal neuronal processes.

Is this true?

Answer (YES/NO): NO